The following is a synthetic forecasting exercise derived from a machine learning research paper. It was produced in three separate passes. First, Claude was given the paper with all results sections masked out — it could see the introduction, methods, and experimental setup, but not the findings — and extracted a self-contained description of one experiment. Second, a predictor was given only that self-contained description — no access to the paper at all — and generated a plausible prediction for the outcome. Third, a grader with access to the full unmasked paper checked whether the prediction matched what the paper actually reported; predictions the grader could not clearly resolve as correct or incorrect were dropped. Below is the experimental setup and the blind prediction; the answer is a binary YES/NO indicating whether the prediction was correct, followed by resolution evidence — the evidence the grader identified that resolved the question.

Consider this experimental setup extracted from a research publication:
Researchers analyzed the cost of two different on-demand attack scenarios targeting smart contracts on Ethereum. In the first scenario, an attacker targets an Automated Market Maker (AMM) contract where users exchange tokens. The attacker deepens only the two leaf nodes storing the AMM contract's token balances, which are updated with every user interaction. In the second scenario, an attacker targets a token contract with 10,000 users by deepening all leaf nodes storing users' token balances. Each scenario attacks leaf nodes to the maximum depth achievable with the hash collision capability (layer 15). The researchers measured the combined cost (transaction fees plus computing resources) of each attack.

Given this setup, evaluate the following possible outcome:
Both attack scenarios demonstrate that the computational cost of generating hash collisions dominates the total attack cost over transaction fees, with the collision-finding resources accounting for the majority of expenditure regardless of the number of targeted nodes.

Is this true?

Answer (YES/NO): NO